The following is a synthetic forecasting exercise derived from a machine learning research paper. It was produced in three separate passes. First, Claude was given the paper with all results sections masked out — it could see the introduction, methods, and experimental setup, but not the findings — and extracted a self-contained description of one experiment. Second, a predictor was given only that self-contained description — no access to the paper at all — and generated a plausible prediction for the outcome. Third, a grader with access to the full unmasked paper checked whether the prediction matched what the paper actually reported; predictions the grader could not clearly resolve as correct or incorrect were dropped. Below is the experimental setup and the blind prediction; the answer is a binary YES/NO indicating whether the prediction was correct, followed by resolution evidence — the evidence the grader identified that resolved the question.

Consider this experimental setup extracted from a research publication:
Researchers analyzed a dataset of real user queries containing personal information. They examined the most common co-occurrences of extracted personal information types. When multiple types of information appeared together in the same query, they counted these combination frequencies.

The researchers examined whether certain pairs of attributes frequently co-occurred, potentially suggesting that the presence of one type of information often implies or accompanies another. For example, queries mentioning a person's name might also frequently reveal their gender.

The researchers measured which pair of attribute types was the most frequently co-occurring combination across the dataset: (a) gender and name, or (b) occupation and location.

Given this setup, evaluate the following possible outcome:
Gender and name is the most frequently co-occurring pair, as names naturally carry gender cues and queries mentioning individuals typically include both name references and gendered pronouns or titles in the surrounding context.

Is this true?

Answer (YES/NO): YES